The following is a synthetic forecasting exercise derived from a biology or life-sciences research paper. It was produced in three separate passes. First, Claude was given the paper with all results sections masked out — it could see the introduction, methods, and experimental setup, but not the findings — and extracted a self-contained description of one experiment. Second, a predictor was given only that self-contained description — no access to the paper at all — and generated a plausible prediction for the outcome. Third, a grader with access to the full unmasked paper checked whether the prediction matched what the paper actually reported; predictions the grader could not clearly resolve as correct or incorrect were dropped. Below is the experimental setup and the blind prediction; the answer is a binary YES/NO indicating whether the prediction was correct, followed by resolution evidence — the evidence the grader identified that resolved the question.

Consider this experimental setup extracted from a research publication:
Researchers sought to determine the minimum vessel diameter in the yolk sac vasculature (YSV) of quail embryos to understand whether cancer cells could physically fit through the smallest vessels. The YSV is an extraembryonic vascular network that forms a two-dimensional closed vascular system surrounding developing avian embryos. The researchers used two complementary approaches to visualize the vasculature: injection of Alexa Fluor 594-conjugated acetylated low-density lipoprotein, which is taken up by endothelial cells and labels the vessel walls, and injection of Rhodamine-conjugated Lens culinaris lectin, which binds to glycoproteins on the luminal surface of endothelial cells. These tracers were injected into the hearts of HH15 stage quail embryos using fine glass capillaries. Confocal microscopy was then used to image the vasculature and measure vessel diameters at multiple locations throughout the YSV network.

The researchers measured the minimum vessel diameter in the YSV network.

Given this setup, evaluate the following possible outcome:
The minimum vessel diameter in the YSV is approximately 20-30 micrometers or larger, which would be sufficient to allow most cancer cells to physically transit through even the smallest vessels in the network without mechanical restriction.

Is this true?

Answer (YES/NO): NO